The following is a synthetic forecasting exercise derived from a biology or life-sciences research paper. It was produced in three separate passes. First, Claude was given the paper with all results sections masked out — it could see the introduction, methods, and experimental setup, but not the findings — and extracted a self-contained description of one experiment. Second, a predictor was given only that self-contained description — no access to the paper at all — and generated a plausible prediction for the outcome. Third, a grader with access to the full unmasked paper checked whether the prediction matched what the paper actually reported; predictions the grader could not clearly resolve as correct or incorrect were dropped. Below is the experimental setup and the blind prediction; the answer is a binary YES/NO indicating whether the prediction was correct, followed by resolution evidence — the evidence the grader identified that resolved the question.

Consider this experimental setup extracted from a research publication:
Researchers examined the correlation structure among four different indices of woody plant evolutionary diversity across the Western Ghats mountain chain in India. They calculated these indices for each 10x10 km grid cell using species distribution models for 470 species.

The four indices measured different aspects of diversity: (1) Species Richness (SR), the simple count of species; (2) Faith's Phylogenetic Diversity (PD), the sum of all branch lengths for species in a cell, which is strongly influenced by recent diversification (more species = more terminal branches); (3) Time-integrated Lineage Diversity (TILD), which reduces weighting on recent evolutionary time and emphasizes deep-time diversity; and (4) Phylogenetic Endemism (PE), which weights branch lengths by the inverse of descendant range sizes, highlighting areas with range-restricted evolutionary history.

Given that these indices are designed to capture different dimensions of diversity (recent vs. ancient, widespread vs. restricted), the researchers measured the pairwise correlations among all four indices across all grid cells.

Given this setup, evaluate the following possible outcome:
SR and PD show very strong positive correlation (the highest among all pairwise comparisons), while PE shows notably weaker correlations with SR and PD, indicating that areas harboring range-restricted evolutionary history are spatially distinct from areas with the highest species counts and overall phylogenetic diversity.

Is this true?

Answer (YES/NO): NO